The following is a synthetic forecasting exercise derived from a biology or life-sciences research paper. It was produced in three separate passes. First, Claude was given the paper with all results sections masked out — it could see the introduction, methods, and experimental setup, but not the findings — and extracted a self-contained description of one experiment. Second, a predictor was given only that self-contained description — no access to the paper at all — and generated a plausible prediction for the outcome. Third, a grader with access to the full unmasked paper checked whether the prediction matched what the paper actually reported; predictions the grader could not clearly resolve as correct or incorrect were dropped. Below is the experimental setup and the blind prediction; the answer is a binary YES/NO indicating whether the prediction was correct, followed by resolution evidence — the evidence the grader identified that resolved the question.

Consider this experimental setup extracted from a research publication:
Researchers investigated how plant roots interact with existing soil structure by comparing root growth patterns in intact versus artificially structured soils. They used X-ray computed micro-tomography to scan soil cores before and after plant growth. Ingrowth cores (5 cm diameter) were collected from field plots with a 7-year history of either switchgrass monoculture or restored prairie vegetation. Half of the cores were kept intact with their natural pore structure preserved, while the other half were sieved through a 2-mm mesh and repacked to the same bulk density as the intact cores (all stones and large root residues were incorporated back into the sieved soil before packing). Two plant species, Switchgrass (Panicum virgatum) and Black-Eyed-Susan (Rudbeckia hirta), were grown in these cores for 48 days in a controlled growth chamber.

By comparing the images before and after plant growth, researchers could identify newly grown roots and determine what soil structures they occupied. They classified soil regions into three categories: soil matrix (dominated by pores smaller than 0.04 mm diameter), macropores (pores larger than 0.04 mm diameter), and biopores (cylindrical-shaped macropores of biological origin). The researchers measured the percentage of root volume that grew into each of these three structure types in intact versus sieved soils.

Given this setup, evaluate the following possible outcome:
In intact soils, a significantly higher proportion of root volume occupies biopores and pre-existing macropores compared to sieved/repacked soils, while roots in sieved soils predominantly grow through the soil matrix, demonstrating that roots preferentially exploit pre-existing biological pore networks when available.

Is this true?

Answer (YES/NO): YES